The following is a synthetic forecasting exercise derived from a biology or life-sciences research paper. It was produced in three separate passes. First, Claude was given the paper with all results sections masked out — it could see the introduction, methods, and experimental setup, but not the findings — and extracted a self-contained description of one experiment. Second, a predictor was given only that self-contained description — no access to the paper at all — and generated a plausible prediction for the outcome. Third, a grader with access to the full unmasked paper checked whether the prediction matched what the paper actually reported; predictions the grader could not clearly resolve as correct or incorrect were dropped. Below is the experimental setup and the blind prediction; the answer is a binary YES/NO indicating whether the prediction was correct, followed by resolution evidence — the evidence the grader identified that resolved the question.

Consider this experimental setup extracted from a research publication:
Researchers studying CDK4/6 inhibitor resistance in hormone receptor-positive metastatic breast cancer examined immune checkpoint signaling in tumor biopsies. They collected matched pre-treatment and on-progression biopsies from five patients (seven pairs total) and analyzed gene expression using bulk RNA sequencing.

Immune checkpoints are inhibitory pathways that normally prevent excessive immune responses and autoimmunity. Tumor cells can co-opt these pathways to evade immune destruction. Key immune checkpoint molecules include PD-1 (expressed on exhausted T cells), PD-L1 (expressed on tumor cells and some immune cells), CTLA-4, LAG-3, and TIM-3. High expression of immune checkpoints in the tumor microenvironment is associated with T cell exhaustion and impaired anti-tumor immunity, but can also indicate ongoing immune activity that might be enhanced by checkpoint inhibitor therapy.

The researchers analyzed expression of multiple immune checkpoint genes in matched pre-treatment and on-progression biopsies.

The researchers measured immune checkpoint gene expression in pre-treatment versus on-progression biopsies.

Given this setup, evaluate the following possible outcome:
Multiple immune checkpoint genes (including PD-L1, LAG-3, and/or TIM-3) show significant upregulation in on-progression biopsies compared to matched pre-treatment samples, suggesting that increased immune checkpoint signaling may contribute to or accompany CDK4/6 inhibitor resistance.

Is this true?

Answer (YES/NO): NO